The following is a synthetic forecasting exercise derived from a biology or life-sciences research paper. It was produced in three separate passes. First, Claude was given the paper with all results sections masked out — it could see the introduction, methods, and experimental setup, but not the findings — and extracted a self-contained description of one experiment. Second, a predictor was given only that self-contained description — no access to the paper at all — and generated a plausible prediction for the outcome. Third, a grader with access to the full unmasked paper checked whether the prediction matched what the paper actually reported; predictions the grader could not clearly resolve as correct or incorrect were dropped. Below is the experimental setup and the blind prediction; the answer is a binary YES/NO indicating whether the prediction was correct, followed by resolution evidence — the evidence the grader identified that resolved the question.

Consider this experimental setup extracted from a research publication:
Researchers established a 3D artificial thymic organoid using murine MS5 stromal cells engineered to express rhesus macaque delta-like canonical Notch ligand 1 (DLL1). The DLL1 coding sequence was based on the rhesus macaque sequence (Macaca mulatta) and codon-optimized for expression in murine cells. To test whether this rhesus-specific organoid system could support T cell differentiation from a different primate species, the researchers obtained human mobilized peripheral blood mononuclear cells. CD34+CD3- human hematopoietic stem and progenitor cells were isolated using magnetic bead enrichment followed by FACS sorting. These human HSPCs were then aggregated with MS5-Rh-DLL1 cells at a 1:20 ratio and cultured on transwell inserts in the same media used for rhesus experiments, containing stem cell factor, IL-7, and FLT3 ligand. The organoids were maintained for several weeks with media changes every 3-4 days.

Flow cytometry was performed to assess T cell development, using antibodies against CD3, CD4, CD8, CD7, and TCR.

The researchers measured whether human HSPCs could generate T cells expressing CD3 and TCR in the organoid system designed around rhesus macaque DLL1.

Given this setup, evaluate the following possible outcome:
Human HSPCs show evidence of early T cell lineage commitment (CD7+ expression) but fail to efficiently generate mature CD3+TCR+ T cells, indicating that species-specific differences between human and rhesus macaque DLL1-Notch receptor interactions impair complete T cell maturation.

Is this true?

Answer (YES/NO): NO